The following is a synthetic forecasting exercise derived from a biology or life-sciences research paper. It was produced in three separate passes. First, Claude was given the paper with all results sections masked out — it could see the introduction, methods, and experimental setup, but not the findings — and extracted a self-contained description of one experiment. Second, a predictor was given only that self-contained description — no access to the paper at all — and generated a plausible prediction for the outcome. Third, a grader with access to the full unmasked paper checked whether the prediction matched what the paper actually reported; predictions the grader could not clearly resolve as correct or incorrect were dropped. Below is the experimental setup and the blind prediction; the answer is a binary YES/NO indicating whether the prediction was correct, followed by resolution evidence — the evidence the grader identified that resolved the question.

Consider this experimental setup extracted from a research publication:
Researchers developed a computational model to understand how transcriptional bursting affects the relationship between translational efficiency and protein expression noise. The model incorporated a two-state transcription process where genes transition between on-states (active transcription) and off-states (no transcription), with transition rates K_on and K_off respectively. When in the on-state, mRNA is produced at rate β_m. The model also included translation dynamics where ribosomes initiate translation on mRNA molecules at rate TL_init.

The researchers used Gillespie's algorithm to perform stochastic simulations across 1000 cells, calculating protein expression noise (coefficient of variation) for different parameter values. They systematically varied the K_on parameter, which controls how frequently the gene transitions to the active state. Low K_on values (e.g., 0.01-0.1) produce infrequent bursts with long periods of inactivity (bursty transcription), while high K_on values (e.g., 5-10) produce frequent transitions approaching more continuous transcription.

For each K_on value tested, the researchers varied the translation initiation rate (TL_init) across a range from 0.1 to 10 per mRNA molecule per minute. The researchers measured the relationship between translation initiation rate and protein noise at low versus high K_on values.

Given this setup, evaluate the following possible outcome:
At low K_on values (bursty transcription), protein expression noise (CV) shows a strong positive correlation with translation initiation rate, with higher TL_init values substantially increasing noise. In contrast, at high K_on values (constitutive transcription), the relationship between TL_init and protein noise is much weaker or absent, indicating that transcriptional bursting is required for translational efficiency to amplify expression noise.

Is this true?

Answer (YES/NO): YES